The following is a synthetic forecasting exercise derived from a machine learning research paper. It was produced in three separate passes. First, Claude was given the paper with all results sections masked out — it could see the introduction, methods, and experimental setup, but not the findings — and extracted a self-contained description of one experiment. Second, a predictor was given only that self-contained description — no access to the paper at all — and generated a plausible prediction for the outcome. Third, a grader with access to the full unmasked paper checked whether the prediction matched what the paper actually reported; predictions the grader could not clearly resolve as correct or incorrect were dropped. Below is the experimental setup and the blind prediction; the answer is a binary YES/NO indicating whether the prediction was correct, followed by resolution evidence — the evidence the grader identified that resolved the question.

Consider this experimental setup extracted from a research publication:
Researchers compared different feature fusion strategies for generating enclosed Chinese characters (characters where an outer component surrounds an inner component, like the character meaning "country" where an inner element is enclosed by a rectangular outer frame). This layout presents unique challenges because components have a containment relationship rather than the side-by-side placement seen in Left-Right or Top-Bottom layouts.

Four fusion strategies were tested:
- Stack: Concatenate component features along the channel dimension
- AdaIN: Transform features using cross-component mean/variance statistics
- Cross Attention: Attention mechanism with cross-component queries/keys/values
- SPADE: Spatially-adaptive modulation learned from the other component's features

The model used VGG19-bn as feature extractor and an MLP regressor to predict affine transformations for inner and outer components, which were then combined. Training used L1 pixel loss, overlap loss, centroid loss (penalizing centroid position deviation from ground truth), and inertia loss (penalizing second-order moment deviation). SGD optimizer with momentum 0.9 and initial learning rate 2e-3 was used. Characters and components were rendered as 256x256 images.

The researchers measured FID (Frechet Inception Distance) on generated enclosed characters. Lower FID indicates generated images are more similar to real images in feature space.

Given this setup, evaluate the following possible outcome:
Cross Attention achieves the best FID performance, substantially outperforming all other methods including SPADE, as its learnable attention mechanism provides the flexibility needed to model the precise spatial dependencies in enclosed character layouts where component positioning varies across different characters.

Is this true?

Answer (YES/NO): NO